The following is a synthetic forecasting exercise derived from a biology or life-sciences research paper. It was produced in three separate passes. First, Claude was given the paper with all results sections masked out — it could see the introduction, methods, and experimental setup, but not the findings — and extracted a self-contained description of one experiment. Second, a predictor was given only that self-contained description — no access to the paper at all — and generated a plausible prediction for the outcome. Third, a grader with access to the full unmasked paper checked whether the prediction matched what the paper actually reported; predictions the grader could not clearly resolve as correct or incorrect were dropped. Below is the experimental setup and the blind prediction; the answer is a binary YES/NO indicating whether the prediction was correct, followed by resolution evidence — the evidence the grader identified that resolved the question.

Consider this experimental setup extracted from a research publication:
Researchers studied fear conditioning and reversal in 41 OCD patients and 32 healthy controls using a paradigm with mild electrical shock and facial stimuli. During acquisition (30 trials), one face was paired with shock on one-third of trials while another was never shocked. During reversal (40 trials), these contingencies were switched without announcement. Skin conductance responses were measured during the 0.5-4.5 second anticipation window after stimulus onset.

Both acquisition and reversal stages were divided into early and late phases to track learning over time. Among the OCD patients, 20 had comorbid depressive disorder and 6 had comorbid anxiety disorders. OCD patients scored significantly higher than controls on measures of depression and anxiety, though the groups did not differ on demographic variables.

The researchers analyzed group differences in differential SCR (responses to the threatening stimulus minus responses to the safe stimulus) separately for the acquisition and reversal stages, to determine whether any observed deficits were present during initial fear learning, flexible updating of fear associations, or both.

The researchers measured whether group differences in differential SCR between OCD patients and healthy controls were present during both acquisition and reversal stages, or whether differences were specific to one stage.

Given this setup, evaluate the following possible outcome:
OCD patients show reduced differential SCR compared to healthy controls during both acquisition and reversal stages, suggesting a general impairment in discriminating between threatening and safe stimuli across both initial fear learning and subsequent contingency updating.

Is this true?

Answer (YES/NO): NO